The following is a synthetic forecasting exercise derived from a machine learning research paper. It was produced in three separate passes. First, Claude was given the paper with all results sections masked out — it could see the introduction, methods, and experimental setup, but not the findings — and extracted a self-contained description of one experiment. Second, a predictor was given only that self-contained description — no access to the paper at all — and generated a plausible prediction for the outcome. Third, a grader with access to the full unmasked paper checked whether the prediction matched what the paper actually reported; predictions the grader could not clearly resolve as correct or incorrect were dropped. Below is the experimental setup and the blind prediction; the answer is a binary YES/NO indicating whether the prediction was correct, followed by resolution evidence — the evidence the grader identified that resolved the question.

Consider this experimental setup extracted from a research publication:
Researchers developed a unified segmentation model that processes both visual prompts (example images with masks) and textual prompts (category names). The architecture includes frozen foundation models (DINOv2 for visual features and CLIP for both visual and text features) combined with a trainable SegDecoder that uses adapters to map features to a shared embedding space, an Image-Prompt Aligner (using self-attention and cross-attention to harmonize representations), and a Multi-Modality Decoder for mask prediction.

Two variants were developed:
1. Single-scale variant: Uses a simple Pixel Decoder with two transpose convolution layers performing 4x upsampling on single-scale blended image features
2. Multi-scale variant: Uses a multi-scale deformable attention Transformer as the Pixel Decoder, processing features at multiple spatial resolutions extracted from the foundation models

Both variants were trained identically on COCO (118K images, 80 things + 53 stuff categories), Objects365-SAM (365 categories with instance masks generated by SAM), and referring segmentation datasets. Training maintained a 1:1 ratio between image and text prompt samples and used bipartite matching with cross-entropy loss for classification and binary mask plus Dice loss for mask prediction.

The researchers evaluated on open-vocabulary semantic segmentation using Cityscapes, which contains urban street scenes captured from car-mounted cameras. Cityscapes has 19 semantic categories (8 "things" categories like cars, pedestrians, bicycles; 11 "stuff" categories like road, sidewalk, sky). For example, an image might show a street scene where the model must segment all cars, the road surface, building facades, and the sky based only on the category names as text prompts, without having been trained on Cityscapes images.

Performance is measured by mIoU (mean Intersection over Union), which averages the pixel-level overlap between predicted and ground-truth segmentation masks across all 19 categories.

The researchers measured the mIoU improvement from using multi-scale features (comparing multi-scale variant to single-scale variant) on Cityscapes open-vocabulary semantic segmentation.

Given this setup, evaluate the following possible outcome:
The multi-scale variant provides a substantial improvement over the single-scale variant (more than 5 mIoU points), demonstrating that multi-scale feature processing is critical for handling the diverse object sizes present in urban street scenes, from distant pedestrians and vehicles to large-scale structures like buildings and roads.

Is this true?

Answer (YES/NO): NO